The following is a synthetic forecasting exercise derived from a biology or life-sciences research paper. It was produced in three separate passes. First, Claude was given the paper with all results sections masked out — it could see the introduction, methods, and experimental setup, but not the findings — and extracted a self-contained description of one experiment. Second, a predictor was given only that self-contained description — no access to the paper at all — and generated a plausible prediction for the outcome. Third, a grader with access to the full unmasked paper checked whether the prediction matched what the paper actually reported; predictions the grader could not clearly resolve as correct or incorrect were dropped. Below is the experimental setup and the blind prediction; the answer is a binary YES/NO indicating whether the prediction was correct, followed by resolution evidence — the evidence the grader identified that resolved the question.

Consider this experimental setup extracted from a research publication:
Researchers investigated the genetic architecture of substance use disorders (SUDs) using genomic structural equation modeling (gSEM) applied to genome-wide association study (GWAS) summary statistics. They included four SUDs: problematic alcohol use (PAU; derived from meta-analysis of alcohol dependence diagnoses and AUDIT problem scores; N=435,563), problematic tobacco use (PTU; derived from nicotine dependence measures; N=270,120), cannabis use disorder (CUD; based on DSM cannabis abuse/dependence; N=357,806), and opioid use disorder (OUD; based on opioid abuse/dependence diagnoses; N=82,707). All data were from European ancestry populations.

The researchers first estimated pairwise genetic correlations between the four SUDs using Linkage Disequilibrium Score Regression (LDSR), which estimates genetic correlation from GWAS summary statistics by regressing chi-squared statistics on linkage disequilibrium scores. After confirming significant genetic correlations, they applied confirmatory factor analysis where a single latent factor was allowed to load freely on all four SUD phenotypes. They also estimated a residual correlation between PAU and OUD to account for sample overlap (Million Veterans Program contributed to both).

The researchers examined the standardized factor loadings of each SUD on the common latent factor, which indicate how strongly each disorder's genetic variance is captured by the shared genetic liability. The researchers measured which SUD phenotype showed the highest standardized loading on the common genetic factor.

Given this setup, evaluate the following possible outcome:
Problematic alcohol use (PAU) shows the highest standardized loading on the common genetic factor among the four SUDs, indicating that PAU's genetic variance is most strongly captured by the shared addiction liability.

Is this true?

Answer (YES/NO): NO